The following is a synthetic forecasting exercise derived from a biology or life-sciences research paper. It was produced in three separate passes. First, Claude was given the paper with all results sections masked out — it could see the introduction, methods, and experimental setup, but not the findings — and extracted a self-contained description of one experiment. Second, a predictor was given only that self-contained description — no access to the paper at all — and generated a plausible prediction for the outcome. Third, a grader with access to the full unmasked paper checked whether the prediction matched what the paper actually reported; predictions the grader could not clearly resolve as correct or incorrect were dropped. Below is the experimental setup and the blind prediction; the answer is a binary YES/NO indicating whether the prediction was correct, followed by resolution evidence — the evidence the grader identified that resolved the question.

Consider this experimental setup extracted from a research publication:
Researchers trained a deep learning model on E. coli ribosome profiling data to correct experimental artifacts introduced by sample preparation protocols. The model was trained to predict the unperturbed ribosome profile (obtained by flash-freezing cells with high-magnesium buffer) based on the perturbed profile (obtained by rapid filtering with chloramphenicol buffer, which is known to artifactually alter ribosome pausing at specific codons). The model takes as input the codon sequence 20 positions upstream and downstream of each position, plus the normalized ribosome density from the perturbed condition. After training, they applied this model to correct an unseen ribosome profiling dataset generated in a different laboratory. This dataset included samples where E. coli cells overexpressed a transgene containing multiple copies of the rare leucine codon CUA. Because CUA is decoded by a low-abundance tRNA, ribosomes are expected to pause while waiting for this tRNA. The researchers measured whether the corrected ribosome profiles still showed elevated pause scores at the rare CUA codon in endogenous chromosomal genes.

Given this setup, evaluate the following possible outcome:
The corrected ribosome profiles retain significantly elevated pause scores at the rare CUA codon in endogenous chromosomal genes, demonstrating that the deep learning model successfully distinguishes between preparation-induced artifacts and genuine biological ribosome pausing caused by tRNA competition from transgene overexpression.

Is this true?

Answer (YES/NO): YES